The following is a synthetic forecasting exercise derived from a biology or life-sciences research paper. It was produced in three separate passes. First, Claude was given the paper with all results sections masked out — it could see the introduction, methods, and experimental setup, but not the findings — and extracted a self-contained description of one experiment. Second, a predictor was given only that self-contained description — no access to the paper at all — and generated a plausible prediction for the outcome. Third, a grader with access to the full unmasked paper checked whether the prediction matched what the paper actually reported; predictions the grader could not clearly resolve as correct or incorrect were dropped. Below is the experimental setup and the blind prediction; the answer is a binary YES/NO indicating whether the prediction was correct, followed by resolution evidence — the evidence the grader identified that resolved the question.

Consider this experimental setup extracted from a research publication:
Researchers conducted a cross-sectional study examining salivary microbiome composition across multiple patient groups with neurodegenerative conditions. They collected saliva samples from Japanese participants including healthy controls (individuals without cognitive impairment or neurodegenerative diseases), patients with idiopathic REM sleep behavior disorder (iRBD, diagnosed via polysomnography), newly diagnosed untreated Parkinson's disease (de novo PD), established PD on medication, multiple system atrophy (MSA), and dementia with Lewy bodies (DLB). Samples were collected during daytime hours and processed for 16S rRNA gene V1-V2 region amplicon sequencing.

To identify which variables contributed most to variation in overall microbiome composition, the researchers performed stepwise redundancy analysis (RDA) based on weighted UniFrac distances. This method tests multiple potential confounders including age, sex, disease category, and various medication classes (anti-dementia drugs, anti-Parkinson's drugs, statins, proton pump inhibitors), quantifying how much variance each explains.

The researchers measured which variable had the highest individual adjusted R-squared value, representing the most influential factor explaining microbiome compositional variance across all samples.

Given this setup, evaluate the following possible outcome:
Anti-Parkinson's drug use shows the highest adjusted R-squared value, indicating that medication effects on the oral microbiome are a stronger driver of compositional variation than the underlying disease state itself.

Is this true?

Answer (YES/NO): NO